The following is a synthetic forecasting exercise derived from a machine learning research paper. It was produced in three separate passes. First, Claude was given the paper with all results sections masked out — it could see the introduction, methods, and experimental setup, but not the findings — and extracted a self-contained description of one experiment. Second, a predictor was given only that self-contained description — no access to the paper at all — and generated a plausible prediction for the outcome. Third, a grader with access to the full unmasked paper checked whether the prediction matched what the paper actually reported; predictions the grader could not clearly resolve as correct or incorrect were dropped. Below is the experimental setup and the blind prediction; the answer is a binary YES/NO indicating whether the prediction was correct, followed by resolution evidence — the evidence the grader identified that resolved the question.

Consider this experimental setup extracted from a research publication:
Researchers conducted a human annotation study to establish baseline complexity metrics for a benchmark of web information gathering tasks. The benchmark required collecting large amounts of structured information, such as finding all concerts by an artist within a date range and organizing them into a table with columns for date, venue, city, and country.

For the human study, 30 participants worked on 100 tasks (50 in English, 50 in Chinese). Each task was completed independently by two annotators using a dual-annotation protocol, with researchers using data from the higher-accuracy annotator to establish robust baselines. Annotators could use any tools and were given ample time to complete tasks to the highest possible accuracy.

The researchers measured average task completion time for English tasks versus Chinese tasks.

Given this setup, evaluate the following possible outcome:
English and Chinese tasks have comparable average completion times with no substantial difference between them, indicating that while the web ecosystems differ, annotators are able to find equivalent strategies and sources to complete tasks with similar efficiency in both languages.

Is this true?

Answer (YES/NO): YES